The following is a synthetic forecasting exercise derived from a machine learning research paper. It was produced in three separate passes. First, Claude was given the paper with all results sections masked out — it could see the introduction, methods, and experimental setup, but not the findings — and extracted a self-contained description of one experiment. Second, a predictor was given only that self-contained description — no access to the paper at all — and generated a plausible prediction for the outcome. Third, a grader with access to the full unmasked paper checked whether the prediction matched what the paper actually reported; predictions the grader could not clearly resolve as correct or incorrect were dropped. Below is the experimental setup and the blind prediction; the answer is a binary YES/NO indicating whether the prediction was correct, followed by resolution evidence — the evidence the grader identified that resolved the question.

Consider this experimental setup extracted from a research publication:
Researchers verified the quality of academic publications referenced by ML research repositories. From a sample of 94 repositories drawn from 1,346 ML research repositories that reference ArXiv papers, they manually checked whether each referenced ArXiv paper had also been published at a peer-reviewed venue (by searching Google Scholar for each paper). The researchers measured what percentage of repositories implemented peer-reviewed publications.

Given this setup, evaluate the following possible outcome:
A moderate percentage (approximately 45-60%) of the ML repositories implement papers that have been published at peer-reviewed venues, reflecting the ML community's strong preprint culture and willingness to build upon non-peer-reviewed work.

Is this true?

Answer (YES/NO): NO